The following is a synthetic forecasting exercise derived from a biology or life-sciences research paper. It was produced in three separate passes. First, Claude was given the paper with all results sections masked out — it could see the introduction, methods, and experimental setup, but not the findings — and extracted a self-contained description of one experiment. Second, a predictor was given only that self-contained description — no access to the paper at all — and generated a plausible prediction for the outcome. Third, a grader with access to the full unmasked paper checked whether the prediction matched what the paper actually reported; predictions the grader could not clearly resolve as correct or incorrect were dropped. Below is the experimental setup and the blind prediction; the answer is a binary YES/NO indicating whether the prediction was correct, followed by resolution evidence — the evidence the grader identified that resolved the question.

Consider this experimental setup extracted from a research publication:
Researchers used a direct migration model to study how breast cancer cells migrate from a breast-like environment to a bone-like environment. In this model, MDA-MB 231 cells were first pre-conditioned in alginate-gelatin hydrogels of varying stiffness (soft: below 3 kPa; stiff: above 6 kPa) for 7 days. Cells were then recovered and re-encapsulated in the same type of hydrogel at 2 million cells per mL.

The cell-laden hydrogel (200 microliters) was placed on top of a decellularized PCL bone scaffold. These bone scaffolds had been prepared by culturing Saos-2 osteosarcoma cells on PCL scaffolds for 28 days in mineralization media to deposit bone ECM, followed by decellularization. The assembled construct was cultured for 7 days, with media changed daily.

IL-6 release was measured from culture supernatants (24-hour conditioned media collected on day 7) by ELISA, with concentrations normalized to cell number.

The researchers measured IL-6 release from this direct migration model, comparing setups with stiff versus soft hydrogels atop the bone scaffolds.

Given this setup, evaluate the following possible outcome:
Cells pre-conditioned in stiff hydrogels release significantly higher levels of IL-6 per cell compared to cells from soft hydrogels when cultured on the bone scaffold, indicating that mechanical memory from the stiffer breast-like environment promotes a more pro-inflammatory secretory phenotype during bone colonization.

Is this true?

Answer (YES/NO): YES